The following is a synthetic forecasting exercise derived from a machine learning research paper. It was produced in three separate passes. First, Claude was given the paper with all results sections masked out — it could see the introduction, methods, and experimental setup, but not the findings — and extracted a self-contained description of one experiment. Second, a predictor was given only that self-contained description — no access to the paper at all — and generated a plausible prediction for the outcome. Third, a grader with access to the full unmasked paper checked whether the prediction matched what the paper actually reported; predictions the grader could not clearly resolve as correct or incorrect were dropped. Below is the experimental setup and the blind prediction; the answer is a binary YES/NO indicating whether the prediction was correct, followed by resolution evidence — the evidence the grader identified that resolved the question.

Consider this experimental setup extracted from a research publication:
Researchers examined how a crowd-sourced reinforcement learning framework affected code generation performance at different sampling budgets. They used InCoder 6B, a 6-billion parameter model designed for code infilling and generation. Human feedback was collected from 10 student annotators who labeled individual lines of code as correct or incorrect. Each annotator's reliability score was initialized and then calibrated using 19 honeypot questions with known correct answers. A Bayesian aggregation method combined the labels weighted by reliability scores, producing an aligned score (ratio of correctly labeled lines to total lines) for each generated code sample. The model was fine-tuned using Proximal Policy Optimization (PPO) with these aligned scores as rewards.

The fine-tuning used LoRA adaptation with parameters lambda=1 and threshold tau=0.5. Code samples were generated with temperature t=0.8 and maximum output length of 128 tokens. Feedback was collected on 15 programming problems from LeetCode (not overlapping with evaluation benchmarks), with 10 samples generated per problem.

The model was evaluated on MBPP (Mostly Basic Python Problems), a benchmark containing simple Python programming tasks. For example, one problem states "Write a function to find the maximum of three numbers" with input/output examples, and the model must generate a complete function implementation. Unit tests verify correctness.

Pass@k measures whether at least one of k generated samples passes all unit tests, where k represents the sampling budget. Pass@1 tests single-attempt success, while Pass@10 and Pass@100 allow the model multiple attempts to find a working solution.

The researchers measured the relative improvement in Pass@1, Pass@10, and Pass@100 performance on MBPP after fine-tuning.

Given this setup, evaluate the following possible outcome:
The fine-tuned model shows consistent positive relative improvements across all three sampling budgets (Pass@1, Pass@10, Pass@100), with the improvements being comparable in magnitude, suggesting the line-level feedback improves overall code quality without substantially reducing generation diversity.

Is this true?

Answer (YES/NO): NO